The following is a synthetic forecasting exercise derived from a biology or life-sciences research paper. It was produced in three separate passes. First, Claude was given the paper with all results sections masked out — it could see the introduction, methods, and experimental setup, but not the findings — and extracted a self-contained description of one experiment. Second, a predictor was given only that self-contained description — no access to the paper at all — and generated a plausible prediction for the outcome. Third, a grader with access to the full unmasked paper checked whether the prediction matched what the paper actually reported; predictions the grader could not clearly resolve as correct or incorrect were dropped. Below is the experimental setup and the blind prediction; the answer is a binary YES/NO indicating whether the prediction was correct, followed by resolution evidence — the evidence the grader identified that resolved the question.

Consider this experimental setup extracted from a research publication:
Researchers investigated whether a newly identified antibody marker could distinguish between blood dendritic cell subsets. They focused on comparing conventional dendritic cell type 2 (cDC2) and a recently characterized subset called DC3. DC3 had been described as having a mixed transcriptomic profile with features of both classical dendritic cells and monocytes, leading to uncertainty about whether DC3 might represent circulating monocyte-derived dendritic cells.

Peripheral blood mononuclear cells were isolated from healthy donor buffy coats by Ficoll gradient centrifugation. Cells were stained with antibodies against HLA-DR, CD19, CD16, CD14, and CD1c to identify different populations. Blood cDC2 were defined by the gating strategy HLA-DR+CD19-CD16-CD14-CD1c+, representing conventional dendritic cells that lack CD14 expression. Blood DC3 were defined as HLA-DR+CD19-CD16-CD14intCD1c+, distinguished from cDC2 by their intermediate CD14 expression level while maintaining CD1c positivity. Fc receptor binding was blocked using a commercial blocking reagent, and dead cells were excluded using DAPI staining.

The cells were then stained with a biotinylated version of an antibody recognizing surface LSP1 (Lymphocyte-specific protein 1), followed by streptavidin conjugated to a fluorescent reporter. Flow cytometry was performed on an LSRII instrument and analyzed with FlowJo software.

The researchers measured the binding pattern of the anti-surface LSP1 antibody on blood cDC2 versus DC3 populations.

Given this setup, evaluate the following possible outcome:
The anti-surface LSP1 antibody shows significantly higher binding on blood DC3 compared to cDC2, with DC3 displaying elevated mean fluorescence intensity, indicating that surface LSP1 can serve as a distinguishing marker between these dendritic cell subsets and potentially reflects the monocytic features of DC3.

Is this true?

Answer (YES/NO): NO